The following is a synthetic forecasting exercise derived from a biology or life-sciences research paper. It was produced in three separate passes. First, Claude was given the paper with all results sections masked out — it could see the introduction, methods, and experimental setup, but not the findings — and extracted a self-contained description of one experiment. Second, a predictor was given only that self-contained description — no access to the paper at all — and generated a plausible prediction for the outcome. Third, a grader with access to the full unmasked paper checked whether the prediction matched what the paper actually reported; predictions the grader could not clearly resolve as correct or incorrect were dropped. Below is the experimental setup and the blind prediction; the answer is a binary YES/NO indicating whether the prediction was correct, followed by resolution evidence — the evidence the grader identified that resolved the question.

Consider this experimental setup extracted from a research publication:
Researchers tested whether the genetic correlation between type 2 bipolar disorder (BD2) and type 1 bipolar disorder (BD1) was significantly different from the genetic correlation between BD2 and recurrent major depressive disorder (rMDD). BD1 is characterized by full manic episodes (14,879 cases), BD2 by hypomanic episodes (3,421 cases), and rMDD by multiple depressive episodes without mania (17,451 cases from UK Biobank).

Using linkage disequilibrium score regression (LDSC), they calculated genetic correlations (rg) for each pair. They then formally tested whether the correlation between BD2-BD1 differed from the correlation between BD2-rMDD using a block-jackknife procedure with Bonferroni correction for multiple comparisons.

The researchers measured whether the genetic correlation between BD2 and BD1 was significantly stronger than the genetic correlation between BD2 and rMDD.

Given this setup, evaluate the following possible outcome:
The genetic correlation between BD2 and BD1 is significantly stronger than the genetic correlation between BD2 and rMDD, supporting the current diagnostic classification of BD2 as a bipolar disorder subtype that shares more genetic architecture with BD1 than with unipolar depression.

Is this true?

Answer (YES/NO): NO